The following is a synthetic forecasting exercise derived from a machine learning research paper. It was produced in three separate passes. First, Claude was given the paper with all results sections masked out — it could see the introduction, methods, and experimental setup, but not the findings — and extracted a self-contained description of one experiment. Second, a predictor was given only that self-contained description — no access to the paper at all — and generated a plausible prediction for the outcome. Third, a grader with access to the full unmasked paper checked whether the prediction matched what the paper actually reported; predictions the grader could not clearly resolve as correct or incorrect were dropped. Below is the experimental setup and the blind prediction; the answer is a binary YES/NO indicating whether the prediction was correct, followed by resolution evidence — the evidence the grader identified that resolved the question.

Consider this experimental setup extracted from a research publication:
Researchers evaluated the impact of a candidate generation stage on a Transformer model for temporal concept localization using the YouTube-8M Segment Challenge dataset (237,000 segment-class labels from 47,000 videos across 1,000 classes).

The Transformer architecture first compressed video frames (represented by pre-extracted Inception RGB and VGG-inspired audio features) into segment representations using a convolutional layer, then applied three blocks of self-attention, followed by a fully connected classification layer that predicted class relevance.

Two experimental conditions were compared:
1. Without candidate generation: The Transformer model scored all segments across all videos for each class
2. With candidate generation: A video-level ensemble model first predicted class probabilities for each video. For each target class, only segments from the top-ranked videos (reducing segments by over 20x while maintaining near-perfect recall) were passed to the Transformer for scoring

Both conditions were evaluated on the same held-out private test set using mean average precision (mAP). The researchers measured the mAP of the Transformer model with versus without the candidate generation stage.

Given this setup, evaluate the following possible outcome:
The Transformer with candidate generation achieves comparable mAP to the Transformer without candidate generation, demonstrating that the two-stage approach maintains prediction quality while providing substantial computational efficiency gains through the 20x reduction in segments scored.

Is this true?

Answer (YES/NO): NO